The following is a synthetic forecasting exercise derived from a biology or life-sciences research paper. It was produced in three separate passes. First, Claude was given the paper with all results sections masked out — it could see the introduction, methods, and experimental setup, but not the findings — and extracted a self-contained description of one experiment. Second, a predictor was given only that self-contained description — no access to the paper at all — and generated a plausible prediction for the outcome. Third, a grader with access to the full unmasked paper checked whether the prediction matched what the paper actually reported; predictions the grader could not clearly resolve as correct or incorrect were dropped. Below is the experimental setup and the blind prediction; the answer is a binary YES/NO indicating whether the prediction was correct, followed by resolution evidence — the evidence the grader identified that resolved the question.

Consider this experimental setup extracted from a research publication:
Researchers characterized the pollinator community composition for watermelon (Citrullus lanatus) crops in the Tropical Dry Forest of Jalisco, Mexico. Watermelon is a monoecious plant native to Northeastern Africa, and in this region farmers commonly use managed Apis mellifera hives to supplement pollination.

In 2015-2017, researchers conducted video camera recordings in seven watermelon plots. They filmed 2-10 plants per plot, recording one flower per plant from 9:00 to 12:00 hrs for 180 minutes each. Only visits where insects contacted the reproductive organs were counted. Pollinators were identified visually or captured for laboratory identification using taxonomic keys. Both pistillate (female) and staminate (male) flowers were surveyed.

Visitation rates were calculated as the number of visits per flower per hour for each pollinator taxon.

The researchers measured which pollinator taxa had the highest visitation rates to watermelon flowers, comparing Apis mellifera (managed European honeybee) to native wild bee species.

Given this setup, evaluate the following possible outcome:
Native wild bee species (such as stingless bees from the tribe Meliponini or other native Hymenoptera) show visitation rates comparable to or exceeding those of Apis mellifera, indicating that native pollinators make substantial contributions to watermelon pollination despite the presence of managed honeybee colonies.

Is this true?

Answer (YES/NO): NO